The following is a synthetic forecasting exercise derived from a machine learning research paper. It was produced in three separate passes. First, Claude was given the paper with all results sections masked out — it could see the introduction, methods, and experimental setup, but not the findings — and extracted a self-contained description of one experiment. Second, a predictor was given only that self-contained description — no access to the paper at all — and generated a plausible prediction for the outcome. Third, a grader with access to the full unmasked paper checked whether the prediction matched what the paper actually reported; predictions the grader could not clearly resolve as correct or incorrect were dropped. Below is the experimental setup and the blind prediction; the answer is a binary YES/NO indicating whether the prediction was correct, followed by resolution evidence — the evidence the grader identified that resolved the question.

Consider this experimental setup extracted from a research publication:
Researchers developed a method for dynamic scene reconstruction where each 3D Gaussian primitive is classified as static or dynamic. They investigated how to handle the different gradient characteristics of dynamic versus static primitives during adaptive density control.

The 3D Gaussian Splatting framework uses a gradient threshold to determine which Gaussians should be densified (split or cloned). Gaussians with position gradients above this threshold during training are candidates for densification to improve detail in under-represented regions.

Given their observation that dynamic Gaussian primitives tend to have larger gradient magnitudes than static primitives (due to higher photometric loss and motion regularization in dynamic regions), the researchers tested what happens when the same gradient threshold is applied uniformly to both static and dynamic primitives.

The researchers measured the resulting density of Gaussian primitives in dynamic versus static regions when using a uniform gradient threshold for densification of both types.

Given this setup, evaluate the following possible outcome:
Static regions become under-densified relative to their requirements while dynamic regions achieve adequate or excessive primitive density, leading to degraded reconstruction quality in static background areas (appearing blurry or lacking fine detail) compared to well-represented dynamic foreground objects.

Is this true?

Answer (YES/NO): NO